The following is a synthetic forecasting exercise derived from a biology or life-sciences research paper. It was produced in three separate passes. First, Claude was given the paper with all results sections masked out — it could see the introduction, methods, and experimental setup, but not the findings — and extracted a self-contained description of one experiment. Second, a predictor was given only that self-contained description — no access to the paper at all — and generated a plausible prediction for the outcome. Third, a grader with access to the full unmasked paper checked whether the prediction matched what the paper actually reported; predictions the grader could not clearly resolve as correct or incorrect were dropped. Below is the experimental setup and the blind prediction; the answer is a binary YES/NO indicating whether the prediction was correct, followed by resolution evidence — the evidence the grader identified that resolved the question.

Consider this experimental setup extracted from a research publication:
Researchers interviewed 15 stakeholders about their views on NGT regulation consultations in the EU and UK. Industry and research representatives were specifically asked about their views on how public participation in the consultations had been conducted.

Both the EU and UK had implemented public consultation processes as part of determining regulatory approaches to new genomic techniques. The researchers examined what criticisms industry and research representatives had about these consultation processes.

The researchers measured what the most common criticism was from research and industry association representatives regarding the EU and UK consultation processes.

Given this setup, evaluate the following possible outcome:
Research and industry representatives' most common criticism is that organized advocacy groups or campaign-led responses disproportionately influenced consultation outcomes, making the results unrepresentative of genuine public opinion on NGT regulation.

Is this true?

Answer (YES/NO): YES